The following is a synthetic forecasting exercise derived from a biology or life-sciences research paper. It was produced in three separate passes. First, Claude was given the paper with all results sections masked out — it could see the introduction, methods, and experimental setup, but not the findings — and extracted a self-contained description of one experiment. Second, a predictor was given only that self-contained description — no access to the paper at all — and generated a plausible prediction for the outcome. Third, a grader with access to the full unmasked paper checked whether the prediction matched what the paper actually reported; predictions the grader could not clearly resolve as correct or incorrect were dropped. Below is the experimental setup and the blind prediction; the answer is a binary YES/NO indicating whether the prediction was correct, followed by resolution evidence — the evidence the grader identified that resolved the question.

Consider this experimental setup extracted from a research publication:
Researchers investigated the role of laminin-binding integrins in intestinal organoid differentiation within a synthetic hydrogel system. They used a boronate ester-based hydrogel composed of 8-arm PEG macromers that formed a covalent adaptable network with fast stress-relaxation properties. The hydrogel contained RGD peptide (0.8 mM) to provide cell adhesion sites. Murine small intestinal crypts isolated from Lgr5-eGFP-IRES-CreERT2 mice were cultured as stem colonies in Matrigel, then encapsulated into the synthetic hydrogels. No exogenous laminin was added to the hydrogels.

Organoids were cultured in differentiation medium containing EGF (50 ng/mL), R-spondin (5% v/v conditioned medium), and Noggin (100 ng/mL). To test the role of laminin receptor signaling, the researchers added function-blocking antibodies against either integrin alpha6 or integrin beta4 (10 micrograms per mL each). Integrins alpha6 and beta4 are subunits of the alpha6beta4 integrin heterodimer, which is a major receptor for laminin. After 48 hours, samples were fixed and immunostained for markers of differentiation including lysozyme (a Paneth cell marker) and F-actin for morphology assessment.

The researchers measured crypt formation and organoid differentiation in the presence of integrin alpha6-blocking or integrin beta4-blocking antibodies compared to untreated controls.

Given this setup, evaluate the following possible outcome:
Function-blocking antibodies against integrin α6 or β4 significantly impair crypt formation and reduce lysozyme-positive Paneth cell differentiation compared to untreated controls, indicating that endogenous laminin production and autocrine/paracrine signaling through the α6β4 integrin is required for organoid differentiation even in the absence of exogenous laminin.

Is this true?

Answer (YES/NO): YES